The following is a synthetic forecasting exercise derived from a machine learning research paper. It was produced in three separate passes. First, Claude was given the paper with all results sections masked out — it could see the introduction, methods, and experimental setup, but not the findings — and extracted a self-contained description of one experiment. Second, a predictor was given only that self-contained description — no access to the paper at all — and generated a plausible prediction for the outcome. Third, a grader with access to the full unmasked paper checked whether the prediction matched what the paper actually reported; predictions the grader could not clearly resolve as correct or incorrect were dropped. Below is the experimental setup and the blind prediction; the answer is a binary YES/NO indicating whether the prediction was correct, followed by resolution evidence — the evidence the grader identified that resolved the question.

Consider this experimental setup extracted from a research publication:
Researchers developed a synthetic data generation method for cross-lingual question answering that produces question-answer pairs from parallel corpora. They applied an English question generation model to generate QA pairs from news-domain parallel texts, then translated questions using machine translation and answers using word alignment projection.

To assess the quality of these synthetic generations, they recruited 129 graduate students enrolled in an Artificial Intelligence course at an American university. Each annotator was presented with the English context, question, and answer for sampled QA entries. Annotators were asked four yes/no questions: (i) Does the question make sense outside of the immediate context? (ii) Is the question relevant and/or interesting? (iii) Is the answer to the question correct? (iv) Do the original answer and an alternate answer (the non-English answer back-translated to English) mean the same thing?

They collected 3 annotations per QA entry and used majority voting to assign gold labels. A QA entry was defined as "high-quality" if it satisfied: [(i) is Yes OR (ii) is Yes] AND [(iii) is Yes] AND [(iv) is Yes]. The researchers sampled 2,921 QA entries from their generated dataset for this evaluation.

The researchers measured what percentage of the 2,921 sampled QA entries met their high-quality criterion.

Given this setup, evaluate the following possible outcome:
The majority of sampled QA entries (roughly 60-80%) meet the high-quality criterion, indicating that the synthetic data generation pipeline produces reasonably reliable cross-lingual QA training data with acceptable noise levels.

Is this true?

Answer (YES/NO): NO